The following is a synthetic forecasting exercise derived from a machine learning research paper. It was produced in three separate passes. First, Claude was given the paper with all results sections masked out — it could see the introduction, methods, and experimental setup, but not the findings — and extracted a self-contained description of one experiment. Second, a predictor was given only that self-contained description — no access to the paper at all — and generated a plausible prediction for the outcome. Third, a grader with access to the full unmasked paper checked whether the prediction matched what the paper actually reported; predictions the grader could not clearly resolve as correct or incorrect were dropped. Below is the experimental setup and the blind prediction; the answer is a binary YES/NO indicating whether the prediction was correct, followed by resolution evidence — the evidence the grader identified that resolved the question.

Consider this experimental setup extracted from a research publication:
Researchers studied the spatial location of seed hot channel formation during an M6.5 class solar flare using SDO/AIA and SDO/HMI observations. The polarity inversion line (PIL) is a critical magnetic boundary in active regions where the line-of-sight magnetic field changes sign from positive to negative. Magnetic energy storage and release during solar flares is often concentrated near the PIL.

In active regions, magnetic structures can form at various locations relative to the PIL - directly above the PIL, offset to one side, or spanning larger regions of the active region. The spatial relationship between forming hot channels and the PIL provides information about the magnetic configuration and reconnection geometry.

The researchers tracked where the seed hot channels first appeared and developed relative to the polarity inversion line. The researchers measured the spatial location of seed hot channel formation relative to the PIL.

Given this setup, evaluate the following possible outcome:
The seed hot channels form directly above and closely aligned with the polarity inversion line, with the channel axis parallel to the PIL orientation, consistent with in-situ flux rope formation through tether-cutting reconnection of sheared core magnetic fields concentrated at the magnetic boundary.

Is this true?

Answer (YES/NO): YES